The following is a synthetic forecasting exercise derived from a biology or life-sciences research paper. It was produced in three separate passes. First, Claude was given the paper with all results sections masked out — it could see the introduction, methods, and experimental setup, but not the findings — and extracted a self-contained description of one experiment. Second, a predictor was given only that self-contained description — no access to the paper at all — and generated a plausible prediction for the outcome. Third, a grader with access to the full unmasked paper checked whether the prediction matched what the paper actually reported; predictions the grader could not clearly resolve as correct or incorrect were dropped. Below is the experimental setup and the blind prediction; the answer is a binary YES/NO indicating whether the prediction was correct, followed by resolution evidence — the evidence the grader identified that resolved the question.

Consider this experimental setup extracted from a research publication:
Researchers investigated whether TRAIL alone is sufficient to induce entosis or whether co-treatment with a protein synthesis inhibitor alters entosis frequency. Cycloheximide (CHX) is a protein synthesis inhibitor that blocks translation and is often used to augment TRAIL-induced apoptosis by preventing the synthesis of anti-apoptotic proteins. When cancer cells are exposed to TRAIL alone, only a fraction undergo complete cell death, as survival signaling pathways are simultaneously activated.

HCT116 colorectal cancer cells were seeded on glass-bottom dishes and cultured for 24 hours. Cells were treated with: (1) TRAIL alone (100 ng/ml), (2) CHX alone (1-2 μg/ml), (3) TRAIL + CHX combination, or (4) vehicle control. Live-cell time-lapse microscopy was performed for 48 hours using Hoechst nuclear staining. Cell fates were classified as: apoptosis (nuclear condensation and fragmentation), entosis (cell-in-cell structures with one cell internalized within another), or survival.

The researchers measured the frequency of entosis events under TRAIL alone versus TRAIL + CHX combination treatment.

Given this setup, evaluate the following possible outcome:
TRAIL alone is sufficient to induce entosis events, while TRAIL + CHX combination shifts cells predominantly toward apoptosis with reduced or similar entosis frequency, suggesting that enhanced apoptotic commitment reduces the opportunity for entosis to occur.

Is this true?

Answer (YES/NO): YES